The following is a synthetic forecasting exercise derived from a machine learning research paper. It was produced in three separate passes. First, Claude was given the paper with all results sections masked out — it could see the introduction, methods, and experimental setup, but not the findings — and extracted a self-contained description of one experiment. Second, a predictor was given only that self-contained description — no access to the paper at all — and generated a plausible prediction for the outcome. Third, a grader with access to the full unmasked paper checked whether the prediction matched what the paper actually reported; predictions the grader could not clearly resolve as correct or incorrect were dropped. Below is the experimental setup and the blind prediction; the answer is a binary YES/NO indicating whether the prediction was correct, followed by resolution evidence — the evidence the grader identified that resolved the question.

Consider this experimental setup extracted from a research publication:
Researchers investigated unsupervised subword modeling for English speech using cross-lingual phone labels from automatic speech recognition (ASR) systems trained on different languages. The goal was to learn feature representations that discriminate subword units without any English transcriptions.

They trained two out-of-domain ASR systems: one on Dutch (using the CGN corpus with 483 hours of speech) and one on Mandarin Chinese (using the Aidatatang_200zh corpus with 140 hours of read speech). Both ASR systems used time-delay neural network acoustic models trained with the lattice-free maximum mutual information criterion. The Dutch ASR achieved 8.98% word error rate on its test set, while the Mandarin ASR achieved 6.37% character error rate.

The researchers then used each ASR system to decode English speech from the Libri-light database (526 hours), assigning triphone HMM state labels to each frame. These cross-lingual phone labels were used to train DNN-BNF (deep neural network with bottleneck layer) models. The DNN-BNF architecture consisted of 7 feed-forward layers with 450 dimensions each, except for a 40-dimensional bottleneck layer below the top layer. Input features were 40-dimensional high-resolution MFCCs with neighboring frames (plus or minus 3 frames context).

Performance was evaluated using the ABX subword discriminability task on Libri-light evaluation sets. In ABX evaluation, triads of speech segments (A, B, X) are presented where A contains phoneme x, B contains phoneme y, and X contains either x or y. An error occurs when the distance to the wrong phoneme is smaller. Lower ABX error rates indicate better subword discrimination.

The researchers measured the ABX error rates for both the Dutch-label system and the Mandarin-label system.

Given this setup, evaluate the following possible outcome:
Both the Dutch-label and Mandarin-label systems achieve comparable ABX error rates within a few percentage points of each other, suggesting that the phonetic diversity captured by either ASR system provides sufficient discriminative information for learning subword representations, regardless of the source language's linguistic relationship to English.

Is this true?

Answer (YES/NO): NO